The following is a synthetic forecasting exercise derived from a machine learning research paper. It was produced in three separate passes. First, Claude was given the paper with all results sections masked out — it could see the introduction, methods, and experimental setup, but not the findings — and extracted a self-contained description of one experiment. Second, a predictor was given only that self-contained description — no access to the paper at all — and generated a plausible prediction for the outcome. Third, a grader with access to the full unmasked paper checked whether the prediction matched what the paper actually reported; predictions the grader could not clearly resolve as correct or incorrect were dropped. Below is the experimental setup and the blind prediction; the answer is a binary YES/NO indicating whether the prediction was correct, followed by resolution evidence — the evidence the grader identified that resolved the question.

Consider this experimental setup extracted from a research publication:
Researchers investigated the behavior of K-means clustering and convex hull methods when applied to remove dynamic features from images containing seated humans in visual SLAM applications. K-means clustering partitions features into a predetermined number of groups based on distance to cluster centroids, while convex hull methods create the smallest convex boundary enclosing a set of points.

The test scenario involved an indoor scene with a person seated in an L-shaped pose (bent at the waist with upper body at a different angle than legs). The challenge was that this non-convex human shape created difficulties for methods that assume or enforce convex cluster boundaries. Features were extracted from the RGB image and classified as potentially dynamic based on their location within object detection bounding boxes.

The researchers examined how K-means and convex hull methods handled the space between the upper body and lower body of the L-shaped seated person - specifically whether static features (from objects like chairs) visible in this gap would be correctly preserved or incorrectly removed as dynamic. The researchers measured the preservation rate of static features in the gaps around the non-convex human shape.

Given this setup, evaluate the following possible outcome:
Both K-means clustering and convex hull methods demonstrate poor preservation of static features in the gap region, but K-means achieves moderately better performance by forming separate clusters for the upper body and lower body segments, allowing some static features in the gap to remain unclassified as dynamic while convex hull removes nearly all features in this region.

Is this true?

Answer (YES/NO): NO